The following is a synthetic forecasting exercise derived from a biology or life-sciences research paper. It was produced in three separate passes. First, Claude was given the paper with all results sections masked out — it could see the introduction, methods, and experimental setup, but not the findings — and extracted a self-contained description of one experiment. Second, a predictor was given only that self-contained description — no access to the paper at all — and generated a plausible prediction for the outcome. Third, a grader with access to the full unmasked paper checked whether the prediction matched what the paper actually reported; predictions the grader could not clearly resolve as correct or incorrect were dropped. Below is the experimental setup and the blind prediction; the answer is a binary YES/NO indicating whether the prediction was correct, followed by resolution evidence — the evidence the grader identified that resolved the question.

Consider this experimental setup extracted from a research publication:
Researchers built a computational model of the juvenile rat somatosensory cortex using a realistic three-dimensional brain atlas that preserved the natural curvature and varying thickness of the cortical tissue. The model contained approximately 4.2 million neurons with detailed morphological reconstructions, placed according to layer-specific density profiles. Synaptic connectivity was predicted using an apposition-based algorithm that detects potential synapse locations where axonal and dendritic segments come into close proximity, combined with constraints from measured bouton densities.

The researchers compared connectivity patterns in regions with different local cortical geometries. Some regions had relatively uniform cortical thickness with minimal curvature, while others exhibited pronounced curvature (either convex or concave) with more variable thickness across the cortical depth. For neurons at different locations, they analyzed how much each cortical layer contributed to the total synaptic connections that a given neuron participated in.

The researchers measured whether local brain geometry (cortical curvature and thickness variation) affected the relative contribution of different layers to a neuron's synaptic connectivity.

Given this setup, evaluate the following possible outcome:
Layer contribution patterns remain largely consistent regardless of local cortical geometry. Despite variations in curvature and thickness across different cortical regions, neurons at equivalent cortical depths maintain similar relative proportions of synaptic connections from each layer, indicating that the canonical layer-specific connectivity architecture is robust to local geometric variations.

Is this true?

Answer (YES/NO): NO